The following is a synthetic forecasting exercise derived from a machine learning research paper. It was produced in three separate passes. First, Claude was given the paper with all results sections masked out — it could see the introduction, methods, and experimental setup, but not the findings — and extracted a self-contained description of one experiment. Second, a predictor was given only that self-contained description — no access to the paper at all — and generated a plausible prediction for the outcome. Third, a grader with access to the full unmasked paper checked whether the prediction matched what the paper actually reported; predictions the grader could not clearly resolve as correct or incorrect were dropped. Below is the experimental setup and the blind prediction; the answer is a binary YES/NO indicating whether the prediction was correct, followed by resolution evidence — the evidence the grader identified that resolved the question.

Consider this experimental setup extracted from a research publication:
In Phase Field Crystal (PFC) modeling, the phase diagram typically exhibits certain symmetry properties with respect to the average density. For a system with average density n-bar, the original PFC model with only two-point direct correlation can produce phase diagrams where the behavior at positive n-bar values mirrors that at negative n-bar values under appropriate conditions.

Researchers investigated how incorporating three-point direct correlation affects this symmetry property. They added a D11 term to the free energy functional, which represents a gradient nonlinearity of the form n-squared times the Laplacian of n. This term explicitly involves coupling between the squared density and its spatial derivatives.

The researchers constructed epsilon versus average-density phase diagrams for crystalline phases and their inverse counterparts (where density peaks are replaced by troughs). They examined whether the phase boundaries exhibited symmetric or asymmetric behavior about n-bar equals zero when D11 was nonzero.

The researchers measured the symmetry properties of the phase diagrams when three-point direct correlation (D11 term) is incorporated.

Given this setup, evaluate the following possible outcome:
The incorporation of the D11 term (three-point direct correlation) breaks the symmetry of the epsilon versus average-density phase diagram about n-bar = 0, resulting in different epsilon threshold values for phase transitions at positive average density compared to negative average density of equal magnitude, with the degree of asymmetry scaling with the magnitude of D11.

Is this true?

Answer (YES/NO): YES